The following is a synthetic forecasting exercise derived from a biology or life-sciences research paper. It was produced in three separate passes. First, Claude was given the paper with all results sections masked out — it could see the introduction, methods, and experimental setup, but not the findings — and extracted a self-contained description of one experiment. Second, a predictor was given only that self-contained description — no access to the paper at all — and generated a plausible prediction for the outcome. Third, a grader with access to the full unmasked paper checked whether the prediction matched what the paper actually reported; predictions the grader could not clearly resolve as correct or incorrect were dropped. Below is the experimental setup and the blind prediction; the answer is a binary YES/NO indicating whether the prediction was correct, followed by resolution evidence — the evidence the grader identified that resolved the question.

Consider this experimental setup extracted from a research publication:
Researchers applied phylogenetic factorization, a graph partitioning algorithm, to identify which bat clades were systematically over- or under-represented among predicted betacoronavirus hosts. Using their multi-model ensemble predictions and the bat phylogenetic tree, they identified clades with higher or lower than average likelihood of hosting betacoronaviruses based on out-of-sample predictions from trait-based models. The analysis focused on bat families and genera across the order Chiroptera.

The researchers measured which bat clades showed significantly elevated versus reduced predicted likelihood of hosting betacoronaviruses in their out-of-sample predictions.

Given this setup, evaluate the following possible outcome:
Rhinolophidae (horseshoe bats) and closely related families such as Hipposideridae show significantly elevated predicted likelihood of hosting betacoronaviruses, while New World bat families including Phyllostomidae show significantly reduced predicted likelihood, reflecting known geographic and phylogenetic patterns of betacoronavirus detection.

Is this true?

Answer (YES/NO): NO